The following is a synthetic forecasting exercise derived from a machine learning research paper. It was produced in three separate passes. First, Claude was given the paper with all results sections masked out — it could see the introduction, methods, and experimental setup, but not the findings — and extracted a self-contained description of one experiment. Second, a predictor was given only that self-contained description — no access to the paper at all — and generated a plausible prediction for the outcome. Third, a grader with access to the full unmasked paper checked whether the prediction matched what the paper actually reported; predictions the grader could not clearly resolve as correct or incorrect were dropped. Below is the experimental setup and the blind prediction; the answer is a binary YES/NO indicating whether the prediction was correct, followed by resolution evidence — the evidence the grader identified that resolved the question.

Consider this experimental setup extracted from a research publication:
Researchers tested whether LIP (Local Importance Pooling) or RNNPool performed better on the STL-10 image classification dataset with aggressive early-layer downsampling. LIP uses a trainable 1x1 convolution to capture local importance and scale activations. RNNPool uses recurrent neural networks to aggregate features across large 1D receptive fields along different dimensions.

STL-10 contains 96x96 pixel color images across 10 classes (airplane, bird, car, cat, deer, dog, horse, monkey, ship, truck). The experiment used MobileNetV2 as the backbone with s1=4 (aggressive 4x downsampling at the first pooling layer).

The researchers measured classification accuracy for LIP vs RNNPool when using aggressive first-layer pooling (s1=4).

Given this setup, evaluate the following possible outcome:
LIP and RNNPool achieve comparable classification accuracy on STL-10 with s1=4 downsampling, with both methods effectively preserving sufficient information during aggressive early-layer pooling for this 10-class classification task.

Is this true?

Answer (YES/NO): NO